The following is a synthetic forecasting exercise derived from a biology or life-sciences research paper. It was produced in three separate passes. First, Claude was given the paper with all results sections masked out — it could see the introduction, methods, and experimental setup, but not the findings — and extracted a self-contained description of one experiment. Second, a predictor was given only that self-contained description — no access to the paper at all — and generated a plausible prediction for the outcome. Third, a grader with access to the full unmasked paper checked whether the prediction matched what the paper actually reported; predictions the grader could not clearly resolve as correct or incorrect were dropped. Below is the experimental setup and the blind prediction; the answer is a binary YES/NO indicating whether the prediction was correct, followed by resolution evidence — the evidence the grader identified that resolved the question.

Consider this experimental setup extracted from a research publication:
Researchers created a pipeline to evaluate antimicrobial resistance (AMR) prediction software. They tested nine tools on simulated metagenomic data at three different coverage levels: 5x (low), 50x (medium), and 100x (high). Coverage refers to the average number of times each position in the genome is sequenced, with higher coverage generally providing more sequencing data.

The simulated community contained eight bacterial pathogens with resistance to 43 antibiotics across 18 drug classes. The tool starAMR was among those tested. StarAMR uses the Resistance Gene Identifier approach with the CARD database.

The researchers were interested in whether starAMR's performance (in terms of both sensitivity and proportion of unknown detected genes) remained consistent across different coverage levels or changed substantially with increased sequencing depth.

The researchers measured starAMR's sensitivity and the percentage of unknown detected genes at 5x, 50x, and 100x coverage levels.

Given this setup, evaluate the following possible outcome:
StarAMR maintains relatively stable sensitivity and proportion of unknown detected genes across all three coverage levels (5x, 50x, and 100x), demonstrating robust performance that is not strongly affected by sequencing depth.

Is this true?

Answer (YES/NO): YES